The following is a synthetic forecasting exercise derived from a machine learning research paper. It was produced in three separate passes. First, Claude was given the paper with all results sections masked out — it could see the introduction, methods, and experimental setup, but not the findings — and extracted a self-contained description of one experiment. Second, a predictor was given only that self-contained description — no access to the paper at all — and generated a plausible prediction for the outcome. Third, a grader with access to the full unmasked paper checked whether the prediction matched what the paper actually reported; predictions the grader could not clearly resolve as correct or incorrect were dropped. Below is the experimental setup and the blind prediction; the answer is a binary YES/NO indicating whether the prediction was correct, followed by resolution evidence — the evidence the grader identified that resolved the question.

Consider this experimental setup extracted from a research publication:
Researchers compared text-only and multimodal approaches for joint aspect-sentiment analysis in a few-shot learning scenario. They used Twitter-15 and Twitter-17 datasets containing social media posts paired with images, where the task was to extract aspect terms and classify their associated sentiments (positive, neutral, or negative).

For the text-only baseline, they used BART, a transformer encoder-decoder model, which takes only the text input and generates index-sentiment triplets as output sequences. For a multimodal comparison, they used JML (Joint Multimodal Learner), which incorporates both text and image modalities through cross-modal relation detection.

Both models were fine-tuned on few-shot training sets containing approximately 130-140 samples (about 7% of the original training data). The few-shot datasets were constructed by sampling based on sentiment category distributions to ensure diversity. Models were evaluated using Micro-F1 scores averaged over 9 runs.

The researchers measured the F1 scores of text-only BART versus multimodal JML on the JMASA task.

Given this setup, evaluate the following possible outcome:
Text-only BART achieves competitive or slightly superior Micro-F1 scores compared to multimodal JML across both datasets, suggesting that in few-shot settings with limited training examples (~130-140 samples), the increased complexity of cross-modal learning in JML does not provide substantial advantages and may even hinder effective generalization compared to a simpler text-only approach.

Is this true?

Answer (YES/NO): NO